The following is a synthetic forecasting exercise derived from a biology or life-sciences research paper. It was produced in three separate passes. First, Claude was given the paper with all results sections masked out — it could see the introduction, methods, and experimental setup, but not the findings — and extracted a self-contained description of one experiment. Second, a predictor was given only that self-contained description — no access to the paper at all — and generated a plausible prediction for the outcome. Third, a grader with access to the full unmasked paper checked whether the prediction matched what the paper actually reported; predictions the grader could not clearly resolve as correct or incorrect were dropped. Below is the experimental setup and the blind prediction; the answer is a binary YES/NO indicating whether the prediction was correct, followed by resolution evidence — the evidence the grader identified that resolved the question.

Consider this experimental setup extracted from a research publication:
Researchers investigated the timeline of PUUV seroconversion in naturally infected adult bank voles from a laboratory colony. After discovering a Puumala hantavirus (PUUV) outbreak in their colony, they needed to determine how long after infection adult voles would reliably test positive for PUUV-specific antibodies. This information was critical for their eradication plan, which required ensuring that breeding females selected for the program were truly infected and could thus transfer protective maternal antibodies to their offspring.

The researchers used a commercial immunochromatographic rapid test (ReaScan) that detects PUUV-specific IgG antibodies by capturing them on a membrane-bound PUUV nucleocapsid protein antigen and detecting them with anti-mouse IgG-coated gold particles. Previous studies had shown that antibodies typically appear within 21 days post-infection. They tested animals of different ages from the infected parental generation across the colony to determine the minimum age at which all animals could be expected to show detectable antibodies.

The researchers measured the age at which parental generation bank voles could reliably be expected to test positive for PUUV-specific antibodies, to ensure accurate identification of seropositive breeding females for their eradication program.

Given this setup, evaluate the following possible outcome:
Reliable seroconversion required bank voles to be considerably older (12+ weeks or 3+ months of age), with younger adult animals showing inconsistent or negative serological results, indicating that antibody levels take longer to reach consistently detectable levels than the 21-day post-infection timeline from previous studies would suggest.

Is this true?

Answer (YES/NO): NO